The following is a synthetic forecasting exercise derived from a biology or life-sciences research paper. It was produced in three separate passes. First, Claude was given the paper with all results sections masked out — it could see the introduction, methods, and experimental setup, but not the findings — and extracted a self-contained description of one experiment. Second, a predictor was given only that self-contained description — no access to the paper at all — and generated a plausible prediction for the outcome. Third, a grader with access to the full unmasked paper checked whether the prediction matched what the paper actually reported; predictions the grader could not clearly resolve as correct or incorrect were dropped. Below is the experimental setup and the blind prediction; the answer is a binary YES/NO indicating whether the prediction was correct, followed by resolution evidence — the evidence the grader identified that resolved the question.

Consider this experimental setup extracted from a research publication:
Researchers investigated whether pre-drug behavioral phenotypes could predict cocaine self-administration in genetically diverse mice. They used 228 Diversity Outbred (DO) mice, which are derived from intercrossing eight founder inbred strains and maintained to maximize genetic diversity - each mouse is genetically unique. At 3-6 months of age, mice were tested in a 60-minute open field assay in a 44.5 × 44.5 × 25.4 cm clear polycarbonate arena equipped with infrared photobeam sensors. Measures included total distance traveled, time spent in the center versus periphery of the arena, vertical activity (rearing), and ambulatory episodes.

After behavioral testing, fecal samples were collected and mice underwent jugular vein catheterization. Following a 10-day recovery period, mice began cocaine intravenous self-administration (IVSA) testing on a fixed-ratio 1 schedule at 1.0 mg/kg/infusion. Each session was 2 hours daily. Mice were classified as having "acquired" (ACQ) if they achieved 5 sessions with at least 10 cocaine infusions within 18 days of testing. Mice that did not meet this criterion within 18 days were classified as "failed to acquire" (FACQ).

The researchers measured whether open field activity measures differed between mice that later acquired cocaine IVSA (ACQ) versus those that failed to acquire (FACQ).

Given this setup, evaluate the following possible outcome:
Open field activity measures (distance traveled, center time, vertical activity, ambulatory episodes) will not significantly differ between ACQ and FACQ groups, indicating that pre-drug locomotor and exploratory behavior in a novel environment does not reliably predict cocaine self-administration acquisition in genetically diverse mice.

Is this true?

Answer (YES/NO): NO